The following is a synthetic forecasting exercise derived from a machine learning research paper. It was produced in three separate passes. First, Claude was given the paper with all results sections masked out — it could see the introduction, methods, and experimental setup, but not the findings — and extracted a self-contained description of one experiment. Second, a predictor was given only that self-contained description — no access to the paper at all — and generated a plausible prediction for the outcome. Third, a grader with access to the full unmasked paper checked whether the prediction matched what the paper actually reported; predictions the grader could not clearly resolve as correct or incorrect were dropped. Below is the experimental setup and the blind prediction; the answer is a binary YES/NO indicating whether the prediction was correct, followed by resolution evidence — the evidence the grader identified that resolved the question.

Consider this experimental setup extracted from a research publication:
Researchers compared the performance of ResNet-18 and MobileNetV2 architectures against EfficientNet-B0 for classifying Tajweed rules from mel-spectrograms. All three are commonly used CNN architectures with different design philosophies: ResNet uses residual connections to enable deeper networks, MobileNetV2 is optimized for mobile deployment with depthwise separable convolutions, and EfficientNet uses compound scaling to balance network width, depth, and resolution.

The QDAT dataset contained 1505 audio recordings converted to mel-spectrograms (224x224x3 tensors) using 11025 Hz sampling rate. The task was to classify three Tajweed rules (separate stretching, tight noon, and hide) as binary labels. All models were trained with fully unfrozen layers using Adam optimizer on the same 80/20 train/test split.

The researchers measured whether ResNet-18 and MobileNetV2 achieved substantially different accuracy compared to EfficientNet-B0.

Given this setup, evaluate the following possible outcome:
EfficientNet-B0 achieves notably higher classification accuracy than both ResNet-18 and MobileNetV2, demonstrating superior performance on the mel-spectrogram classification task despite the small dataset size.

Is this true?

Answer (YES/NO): NO